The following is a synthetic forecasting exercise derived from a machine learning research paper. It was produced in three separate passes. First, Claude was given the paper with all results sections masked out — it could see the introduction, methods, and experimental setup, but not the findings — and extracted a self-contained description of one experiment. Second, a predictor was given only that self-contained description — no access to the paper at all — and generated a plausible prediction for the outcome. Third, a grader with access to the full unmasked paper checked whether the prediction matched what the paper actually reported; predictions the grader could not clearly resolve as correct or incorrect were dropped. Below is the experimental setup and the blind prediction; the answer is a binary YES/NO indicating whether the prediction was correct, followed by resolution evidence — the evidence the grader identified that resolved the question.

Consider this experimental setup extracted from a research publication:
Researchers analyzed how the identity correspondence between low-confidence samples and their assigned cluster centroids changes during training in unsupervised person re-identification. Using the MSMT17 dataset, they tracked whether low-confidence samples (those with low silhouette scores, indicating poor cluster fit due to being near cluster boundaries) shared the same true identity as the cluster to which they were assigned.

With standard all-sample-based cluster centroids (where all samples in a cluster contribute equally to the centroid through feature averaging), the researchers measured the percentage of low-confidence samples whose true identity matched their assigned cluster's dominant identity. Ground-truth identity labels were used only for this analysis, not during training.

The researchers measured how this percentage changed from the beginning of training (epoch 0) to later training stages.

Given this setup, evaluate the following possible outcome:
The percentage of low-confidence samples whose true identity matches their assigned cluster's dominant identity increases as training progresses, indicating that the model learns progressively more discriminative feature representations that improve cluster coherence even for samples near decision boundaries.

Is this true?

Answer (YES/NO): YES